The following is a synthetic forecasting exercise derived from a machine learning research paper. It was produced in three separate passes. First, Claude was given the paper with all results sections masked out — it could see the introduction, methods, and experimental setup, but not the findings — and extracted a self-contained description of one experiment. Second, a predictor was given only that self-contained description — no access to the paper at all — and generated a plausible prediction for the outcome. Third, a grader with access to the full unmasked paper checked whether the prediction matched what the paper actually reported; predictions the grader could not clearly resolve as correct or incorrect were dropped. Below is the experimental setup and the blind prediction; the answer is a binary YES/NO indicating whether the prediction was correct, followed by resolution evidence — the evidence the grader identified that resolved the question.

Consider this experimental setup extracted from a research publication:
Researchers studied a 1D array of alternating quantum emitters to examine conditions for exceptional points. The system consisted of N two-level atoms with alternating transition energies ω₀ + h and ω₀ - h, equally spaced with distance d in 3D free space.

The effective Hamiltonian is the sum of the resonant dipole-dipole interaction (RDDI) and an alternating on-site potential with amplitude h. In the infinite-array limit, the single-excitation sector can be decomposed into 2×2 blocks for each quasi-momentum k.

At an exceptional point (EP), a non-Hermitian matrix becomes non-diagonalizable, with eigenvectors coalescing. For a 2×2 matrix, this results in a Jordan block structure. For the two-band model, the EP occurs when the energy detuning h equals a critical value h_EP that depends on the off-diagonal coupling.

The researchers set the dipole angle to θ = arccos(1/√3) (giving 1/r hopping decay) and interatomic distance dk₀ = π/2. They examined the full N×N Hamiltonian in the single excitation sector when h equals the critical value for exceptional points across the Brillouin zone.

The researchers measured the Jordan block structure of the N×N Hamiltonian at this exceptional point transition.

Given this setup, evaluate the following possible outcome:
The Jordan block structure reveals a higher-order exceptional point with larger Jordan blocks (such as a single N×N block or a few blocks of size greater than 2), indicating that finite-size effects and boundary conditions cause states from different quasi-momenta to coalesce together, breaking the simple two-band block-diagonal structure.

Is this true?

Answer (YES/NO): NO